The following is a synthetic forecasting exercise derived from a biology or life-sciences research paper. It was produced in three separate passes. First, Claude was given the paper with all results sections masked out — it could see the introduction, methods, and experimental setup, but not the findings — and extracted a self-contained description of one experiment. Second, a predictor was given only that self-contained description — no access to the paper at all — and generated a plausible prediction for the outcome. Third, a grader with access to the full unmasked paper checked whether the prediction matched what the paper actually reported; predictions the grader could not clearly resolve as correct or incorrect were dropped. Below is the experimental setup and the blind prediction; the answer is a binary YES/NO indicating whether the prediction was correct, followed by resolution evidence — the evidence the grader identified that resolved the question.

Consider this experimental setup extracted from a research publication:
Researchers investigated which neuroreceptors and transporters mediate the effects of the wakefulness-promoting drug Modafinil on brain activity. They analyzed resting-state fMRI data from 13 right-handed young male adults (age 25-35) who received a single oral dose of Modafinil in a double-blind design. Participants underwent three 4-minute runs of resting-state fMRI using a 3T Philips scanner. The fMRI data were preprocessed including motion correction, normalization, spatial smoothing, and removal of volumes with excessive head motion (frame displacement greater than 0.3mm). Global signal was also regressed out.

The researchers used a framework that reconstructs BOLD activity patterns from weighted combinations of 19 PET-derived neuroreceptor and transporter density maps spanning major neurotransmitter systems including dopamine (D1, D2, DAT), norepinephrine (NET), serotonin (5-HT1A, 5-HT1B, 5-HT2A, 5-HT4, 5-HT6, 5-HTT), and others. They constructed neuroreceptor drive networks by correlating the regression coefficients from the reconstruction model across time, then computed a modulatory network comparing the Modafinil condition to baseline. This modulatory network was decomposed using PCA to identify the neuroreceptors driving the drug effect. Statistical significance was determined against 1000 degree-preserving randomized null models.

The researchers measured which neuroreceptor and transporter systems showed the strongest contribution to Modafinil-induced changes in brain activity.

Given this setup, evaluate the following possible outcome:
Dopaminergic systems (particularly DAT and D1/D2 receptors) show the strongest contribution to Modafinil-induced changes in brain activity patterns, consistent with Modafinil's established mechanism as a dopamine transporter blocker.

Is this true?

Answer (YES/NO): NO